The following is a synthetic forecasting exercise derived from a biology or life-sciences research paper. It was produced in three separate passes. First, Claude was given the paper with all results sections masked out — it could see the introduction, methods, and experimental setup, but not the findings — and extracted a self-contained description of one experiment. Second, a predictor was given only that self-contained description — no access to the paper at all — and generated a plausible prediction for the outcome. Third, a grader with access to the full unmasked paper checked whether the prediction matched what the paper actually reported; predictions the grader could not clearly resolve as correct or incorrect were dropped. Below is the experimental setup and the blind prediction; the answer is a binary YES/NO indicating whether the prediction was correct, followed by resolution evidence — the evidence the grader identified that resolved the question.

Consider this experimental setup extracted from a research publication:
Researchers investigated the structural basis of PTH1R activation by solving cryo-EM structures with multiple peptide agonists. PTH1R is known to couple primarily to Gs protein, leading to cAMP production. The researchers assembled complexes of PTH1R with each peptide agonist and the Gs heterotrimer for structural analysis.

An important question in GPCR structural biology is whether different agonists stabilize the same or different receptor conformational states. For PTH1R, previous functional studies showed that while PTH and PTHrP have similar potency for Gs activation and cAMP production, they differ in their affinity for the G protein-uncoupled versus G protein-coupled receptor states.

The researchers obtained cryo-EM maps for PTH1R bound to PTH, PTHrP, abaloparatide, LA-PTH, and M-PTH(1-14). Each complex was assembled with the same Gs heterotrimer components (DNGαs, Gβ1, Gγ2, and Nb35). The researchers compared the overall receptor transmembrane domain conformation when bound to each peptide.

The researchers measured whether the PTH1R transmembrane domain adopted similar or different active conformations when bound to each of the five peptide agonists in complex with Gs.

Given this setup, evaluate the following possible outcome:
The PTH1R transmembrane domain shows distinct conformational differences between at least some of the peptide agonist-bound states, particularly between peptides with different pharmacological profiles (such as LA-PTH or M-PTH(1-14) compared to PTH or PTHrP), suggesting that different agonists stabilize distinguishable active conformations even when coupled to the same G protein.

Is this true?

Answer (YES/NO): NO